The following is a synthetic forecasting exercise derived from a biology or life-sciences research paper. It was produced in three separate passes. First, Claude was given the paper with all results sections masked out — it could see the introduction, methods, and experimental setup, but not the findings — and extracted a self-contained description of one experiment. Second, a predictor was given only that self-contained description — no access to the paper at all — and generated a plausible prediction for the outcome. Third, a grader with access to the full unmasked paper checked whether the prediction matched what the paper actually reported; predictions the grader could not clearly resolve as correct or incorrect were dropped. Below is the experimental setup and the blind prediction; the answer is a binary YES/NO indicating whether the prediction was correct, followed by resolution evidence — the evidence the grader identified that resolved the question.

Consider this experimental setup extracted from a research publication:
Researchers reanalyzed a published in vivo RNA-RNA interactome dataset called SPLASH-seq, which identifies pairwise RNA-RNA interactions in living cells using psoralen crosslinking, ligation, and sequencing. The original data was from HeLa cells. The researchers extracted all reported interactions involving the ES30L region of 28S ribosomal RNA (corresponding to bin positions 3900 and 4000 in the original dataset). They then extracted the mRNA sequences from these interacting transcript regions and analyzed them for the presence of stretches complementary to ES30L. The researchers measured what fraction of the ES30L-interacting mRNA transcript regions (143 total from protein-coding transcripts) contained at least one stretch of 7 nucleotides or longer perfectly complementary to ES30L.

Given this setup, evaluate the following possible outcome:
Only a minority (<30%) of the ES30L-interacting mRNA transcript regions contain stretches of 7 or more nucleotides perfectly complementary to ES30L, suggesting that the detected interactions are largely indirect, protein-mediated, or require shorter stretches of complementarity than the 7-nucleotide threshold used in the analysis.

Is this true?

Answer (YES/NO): NO